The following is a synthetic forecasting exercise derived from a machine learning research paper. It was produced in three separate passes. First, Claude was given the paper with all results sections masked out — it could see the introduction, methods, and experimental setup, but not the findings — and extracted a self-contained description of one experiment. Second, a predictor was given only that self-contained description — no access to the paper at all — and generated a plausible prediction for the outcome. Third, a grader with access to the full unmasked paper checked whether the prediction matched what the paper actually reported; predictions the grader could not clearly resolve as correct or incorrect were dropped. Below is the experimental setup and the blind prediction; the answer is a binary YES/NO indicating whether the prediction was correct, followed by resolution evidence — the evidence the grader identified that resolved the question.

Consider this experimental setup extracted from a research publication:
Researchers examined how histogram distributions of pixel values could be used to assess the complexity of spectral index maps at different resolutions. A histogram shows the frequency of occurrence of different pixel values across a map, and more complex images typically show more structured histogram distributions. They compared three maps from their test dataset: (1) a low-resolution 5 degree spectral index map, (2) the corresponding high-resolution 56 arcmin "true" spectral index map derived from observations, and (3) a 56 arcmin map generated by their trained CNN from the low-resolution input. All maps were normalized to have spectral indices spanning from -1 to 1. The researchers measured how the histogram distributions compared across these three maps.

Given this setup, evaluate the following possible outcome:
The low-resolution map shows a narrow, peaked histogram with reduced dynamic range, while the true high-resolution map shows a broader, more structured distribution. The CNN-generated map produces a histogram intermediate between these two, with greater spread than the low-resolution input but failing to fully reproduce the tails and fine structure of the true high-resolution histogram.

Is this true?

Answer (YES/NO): NO